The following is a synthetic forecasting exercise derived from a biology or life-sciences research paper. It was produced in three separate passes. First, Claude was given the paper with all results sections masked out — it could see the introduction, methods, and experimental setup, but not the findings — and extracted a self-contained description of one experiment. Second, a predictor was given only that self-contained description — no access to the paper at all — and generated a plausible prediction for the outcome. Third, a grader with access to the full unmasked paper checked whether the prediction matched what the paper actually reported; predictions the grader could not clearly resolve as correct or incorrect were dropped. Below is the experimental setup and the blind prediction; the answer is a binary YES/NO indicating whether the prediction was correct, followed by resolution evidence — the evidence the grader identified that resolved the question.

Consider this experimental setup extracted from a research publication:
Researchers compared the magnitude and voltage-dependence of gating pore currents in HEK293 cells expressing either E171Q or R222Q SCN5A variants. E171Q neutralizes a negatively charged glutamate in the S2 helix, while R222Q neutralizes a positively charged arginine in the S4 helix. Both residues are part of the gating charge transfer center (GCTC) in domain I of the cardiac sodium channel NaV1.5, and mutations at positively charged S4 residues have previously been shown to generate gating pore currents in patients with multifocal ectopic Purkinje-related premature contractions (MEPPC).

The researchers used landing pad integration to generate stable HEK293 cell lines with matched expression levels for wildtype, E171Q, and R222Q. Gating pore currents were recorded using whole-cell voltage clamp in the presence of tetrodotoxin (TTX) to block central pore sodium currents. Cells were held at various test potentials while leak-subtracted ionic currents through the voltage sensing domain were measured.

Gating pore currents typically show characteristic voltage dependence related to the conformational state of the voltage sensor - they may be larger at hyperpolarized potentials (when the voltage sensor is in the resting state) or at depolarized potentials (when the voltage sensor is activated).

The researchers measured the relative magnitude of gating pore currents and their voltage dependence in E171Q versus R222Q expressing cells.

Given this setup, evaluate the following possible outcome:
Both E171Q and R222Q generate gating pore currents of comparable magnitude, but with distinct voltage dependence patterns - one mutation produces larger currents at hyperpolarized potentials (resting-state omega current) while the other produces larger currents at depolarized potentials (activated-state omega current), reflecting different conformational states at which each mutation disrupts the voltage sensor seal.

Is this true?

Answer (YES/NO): NO